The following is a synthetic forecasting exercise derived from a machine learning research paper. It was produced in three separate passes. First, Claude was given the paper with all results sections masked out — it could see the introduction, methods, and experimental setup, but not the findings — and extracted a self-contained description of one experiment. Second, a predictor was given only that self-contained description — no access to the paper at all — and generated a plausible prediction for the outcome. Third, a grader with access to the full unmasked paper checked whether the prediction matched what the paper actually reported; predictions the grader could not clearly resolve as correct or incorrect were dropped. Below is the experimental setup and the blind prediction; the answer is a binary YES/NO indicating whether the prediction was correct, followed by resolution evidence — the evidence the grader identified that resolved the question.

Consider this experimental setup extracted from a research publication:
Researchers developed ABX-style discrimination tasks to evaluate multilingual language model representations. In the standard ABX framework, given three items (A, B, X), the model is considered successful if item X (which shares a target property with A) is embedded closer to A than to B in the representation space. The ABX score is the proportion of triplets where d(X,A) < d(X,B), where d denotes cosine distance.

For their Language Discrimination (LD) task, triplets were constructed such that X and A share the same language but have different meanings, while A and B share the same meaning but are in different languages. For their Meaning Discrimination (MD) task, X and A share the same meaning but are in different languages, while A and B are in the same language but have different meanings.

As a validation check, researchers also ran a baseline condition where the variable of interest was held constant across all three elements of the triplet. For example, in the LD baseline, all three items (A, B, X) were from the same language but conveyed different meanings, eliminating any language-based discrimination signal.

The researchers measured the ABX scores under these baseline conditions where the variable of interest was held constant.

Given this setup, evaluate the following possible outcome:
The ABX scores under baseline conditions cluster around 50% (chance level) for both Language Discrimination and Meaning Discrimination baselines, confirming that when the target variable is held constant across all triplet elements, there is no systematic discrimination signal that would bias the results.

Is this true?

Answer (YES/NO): YES